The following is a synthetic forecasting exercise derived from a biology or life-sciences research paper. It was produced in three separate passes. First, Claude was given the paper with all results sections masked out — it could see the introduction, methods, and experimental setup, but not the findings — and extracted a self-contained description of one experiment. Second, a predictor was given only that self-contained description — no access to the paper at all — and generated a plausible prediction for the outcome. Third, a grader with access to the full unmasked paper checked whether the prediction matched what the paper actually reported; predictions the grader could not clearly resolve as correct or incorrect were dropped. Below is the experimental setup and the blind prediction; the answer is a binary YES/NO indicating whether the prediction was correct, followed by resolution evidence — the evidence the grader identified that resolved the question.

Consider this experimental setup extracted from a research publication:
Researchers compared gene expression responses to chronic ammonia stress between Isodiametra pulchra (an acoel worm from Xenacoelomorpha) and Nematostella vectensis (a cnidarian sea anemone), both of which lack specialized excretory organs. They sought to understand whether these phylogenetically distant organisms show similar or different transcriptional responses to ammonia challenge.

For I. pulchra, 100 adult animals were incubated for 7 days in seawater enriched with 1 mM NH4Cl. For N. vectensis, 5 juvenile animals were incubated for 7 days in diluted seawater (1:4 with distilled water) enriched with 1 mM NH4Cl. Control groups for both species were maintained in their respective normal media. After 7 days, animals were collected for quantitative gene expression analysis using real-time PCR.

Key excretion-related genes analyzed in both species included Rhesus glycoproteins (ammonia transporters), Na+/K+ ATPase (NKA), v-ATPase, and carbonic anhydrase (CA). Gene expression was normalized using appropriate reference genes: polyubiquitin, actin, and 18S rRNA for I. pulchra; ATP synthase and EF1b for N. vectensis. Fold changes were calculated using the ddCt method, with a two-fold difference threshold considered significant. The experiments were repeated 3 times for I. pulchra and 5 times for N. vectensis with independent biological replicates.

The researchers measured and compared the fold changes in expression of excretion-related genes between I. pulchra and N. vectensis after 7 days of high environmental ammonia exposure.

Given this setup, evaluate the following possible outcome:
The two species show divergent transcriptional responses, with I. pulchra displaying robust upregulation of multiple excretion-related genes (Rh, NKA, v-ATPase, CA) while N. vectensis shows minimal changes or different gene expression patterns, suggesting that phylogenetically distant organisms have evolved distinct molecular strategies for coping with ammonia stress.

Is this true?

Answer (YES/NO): YES